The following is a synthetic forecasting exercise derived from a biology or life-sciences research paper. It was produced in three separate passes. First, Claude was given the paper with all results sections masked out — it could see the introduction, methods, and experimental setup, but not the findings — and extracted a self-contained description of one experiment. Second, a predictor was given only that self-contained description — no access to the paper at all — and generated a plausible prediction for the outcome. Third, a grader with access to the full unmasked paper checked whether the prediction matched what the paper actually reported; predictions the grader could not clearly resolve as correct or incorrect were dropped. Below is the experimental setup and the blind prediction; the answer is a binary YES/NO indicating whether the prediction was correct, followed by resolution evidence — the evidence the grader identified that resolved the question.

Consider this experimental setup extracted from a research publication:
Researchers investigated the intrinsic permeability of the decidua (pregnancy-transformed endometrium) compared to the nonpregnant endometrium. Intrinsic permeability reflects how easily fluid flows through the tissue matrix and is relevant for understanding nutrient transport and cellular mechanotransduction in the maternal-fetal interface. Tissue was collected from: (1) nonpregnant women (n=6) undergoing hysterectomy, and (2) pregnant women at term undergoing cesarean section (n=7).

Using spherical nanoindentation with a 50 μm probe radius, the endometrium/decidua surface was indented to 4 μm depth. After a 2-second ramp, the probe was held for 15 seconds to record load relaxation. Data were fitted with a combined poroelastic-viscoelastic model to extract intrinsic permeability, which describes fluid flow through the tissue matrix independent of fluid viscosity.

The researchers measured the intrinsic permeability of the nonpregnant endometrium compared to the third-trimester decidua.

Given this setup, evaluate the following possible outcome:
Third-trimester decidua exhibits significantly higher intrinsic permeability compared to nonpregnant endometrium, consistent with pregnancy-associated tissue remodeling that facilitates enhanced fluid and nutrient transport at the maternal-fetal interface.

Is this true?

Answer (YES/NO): NO